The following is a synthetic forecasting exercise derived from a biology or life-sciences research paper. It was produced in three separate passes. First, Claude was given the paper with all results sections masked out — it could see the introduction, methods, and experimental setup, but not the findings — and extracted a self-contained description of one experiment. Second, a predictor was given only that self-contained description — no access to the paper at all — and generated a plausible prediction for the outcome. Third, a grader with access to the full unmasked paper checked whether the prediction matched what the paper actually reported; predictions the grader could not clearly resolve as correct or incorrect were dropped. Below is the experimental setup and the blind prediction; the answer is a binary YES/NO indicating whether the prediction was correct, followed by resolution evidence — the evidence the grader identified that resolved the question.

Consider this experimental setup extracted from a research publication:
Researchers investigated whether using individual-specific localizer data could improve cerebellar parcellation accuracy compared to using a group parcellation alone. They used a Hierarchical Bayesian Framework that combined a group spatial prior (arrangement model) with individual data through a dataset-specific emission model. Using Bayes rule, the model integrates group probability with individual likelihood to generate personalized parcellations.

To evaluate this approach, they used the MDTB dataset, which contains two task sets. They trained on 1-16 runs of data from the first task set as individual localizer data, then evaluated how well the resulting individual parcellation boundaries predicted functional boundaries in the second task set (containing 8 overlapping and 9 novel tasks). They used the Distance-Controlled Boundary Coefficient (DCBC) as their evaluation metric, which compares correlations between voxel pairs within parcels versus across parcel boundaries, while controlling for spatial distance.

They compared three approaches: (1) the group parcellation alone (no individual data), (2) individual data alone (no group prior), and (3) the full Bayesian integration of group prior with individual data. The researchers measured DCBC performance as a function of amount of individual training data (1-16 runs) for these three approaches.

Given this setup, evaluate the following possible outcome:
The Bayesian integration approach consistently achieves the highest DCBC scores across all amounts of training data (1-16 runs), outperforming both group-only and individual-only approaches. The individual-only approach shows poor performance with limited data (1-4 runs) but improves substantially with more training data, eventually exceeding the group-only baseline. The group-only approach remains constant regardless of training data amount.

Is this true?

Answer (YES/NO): YES